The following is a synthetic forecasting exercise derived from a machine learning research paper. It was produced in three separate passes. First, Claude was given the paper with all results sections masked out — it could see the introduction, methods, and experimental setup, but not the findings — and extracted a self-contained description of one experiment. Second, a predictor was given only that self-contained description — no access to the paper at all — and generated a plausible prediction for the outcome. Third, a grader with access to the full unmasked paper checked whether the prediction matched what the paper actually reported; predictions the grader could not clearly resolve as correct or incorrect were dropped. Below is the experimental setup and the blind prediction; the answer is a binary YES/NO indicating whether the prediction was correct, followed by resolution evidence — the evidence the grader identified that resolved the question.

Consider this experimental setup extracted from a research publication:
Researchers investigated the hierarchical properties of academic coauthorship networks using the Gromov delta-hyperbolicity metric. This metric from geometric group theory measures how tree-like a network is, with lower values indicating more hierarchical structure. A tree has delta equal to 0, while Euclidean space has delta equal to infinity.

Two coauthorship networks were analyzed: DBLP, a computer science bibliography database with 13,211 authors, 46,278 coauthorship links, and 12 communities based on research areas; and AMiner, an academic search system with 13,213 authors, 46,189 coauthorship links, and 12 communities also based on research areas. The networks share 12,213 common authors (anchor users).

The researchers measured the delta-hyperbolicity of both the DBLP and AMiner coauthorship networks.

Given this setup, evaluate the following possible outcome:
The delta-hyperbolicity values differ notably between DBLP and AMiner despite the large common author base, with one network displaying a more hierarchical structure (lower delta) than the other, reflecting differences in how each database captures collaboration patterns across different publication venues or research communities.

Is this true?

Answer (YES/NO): NO